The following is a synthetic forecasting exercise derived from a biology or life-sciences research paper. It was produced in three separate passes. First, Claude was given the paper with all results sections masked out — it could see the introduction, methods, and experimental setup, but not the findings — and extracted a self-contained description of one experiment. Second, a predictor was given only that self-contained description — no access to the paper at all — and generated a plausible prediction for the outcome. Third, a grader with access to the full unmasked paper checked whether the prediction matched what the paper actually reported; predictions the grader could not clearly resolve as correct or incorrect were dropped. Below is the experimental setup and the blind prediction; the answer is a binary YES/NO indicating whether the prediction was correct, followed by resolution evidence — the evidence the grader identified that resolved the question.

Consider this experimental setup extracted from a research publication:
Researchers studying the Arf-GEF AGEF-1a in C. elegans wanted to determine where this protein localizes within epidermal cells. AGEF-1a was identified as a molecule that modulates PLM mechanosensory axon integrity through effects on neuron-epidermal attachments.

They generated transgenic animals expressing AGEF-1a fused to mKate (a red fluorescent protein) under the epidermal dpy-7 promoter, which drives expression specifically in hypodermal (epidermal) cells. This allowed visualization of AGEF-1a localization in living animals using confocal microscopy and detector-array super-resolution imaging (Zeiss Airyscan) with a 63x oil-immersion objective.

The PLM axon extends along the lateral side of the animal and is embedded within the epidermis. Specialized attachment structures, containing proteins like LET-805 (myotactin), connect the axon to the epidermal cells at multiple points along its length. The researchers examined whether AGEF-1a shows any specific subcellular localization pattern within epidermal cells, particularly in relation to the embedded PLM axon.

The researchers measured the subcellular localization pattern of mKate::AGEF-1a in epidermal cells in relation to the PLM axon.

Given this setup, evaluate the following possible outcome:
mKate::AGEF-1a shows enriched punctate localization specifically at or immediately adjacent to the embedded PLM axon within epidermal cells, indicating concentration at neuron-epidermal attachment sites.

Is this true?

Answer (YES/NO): NO